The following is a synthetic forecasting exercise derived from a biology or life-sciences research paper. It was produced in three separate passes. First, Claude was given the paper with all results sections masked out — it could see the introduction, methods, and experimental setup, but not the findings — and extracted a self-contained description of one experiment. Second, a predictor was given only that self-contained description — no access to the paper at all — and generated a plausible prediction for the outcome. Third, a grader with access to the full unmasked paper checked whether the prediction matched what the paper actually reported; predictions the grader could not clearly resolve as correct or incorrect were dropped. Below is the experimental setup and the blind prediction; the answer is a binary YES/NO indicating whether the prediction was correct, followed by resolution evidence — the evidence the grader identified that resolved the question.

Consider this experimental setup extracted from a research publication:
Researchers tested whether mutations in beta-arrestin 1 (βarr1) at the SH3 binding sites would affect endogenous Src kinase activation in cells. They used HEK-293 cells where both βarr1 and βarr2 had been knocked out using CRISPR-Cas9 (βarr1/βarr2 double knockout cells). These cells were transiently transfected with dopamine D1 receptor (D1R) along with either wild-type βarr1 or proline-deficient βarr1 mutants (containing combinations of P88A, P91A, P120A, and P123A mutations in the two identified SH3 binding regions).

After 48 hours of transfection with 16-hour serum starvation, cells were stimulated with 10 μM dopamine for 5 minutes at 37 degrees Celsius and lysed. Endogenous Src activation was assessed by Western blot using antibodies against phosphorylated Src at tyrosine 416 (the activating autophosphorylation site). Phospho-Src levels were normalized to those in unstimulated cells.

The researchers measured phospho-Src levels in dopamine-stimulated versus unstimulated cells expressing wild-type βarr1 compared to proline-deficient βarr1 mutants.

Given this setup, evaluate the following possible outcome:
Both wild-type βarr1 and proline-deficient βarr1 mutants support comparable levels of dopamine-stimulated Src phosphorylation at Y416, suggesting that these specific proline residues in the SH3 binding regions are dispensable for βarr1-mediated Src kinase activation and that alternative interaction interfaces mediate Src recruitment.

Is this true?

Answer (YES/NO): NO